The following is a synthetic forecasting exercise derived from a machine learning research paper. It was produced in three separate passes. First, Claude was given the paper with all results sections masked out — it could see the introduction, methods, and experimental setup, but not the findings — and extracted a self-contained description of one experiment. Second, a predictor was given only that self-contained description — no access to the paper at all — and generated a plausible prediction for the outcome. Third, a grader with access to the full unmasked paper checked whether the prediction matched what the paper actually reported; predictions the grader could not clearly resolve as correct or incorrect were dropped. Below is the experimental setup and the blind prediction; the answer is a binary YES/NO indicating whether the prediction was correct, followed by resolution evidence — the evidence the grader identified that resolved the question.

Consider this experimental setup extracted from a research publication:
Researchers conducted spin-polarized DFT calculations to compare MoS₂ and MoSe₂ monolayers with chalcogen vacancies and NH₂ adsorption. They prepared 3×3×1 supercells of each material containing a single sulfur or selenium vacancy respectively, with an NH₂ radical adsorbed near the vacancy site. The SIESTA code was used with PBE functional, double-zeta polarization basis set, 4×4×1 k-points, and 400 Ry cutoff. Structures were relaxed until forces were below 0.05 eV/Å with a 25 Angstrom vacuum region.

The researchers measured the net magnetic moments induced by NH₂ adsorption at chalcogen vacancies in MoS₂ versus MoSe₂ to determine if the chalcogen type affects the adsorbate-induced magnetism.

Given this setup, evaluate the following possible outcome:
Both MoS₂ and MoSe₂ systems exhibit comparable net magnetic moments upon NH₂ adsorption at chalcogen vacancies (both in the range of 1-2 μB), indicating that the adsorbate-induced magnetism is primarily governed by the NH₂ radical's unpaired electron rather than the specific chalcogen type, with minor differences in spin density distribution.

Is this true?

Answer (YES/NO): NO